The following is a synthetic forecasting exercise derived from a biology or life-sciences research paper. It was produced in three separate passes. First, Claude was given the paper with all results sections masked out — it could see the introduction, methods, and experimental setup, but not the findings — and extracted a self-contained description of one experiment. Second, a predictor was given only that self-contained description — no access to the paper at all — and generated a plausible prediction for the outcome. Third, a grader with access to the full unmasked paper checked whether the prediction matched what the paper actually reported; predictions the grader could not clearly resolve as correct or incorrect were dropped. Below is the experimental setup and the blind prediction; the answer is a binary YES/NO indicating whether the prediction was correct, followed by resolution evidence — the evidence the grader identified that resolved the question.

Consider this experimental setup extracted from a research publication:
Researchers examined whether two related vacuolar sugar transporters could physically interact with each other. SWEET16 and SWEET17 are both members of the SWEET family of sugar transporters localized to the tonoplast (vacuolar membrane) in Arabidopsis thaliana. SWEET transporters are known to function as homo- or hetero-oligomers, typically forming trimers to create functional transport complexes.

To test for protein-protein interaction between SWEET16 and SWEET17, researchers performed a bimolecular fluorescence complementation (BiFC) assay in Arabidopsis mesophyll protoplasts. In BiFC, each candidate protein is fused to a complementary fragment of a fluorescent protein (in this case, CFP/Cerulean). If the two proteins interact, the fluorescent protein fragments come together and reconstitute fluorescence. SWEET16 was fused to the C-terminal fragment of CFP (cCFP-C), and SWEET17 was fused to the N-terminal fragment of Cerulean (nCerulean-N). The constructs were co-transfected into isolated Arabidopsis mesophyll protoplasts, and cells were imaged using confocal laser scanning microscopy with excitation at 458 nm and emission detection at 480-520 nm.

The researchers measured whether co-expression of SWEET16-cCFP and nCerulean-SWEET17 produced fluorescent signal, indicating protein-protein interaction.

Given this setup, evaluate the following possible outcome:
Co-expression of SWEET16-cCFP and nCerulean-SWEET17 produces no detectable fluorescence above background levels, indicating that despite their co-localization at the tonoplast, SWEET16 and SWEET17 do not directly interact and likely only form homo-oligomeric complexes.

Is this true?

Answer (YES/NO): NO